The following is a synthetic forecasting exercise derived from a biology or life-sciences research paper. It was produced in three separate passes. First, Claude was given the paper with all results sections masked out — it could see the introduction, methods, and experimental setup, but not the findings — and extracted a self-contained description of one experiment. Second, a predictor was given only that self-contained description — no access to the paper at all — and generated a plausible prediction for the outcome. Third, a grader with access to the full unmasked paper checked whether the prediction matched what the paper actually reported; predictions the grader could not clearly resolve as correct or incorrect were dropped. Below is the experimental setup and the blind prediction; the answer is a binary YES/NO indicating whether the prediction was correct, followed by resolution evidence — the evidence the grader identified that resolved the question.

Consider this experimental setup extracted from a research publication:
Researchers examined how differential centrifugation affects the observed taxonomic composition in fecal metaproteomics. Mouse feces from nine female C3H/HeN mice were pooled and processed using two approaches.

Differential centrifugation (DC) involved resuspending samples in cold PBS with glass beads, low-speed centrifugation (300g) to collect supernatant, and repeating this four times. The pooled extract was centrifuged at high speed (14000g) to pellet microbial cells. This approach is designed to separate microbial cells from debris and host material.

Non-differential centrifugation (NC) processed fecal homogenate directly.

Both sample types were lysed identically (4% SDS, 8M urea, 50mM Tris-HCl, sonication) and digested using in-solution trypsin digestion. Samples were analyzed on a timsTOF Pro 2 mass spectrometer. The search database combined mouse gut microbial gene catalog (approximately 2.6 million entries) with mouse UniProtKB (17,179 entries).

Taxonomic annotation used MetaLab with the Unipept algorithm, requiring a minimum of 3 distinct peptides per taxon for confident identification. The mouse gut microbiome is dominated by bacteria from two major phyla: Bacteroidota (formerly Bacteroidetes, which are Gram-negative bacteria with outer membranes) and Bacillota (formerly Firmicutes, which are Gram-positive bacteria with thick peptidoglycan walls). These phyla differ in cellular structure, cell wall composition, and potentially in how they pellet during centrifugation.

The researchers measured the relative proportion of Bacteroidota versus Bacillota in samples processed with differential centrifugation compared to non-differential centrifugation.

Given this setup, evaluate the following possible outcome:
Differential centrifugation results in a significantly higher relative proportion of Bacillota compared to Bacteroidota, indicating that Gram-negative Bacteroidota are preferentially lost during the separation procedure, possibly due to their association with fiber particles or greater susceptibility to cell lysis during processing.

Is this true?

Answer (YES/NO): NO